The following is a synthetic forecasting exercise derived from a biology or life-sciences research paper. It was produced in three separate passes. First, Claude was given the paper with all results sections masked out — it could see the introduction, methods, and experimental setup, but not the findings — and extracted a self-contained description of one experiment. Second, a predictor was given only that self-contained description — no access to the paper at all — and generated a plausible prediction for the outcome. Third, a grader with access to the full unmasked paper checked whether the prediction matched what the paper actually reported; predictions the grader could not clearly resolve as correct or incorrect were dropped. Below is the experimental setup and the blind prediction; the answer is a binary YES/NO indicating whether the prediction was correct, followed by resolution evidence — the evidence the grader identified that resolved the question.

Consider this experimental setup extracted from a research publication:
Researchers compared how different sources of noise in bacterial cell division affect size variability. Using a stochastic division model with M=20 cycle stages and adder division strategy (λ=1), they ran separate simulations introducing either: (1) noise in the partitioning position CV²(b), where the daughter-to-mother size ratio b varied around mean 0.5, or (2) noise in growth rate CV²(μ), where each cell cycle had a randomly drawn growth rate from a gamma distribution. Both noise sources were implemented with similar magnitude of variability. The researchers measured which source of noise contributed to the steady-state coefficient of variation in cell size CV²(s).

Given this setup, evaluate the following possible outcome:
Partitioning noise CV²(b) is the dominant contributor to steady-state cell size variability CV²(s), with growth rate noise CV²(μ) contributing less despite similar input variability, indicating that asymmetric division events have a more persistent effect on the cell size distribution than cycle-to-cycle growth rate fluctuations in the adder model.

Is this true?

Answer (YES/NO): YES